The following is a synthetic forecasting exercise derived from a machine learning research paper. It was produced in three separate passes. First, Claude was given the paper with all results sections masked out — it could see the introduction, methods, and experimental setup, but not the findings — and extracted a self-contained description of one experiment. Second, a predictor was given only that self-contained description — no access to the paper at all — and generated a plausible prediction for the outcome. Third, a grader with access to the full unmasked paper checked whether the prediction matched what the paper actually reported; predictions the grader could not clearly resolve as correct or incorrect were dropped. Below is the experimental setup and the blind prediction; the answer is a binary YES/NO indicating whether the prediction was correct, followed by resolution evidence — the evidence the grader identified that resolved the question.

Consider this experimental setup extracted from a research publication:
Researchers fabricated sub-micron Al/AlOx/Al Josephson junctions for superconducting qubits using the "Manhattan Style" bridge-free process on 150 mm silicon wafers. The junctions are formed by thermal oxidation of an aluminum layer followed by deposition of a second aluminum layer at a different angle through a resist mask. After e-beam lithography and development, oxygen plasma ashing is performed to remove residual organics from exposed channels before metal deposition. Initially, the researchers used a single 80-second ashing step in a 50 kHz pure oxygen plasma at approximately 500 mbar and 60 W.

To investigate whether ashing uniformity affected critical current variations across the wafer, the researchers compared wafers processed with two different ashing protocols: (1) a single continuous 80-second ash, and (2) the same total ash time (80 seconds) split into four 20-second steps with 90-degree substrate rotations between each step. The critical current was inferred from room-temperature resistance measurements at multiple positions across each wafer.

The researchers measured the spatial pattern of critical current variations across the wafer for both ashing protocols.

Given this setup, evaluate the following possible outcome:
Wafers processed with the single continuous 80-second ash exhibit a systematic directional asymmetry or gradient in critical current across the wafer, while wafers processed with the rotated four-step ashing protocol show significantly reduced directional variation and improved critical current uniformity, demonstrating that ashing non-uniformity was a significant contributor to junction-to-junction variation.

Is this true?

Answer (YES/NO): YES